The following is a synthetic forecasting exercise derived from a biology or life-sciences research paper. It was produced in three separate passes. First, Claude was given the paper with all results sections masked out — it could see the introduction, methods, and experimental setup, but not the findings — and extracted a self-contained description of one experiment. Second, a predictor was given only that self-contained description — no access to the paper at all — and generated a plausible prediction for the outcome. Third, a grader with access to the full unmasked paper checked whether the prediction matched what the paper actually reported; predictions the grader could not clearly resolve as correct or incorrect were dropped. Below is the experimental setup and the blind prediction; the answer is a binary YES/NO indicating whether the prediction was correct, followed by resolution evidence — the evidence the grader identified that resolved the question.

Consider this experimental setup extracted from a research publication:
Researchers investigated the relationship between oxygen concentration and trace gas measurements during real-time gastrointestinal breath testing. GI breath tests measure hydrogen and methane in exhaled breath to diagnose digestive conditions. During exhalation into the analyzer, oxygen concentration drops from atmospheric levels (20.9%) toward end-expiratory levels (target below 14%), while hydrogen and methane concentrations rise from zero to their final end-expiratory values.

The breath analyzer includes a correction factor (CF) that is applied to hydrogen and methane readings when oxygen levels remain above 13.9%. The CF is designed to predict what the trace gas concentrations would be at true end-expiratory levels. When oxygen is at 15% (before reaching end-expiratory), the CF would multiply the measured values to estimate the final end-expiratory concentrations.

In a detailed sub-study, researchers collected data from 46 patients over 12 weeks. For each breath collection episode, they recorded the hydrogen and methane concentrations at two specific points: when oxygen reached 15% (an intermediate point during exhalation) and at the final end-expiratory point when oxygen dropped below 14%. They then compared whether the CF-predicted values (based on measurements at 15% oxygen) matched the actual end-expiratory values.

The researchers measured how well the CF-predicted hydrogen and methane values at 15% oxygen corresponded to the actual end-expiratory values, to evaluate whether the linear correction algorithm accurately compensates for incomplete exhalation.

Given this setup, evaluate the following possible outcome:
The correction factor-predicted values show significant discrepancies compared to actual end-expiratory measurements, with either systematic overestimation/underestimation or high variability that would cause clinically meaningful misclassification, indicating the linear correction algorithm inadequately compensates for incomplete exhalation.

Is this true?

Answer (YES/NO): YES